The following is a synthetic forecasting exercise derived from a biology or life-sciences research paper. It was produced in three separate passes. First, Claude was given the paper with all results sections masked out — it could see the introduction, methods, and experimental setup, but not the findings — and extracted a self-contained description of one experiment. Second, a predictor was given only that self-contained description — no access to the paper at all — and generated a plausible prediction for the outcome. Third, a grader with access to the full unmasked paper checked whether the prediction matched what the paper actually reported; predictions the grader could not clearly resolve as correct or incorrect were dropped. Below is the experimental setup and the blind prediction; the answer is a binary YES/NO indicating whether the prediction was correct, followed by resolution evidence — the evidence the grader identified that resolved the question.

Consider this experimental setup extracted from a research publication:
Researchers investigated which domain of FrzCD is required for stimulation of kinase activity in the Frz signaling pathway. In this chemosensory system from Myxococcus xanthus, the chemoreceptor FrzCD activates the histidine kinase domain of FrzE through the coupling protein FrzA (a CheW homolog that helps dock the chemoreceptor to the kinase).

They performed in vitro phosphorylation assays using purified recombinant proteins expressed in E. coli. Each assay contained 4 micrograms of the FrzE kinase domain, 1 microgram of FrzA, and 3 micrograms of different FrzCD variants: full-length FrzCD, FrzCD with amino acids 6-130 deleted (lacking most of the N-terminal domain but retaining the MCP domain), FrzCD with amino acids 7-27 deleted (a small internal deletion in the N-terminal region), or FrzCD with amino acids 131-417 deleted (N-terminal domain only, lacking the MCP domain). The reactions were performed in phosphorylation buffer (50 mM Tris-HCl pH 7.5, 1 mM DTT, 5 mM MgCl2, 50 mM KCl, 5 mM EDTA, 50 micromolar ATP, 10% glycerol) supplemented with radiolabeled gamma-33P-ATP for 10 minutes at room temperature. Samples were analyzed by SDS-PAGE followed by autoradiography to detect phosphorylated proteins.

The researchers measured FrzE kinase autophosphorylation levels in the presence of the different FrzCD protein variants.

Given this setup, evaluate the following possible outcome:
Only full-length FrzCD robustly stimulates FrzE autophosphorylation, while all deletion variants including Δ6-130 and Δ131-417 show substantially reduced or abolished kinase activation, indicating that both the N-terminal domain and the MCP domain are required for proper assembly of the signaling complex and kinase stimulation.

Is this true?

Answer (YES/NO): NO